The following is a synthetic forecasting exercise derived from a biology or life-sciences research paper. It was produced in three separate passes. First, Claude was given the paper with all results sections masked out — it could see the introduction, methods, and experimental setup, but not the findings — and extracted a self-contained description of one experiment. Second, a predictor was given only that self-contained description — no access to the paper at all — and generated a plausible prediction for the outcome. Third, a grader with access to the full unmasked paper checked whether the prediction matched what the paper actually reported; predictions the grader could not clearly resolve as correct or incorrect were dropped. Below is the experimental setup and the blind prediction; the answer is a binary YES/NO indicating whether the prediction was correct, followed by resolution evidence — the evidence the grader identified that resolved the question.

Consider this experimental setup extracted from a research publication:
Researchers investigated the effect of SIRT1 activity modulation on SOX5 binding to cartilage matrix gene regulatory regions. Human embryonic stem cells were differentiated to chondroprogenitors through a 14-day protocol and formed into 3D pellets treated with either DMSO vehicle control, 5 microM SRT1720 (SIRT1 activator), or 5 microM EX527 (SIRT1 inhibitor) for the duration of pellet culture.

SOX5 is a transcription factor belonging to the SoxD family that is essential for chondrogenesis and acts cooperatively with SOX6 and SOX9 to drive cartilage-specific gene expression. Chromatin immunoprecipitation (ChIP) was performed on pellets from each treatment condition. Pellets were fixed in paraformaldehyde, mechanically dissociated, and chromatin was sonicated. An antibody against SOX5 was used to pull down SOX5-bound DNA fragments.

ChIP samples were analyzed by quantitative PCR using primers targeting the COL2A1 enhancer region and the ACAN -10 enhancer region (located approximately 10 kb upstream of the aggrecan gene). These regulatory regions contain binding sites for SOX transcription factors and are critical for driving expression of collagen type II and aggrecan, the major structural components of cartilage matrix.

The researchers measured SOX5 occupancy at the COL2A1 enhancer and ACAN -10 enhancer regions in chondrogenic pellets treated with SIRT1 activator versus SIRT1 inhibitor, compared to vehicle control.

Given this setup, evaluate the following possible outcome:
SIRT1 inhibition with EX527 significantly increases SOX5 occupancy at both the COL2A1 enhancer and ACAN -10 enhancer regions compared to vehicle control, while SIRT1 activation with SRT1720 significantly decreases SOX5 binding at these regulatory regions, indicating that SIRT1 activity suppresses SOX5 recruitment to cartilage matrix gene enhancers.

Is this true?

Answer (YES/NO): NO